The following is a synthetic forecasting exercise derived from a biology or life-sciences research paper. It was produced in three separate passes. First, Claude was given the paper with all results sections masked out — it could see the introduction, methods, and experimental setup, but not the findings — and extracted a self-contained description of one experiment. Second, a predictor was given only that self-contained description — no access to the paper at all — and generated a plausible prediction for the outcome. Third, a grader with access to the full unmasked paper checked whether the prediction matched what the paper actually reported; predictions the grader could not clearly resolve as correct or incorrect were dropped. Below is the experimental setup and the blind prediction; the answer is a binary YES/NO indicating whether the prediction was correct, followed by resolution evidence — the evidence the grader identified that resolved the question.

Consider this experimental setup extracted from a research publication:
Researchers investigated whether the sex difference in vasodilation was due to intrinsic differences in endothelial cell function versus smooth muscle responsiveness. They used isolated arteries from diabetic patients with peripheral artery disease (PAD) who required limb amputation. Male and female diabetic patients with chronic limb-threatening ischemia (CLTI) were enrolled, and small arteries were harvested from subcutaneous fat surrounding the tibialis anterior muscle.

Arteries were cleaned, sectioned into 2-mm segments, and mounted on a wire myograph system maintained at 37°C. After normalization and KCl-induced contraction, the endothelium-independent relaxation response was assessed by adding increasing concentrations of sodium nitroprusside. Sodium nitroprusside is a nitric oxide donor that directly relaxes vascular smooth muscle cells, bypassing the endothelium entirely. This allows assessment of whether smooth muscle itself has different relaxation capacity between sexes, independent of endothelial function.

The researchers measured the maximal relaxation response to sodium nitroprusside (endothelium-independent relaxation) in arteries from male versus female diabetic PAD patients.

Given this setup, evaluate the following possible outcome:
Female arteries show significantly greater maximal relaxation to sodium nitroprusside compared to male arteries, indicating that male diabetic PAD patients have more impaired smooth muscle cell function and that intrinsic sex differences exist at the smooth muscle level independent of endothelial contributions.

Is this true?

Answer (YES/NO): NO